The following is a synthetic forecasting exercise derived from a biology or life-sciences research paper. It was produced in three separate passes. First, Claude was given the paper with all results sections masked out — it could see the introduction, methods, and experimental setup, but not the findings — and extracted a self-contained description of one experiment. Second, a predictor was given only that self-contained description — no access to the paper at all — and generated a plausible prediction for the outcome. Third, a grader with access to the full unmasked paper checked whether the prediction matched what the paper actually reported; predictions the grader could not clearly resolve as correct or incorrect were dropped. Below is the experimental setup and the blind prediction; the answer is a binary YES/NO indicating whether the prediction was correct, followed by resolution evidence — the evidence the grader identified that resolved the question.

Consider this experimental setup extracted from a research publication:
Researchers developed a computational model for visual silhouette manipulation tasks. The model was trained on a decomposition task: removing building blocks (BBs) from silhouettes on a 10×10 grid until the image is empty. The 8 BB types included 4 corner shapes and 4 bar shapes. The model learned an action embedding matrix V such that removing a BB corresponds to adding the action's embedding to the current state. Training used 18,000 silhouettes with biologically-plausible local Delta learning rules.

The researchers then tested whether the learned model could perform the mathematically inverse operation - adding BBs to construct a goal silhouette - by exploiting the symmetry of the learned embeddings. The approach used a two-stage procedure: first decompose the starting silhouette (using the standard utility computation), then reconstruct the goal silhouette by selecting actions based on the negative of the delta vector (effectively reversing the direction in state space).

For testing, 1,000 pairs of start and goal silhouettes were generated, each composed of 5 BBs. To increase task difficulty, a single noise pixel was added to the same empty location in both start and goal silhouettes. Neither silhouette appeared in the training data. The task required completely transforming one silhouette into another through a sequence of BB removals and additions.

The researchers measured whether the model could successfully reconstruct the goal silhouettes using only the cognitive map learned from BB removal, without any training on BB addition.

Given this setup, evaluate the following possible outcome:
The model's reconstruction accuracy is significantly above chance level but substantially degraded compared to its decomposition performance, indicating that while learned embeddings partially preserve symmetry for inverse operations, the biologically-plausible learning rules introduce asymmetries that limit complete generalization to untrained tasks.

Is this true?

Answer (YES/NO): NO